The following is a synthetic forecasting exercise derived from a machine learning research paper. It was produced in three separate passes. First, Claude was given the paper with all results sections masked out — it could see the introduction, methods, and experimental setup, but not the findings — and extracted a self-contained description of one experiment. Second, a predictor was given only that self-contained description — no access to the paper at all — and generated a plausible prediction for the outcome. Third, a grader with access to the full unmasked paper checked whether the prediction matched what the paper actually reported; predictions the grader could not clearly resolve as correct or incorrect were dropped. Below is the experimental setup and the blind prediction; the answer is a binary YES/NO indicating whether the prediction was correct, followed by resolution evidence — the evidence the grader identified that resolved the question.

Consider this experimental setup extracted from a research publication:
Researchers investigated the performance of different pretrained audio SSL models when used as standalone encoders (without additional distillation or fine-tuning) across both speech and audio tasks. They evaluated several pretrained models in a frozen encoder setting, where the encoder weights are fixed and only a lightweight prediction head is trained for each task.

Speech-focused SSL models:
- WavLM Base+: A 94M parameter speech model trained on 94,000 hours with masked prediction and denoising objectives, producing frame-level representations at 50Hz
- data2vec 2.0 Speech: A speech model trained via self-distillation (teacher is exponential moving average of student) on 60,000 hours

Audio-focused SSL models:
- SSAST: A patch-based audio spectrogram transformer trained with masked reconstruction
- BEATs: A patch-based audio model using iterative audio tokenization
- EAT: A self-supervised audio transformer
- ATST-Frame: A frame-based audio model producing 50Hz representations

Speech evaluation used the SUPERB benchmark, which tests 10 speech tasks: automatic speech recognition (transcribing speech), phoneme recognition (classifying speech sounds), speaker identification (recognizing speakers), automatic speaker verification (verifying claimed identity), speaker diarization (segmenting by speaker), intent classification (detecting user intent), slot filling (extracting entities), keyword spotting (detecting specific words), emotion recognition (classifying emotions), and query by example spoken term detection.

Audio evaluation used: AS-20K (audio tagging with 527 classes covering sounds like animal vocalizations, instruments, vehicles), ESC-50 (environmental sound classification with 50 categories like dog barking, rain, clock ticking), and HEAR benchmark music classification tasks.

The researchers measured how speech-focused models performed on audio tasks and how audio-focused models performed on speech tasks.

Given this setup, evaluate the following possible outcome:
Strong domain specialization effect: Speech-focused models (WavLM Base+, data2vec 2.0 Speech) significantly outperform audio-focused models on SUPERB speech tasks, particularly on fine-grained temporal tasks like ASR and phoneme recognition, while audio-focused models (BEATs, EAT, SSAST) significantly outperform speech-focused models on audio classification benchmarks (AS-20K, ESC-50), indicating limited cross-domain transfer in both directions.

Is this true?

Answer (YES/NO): YES